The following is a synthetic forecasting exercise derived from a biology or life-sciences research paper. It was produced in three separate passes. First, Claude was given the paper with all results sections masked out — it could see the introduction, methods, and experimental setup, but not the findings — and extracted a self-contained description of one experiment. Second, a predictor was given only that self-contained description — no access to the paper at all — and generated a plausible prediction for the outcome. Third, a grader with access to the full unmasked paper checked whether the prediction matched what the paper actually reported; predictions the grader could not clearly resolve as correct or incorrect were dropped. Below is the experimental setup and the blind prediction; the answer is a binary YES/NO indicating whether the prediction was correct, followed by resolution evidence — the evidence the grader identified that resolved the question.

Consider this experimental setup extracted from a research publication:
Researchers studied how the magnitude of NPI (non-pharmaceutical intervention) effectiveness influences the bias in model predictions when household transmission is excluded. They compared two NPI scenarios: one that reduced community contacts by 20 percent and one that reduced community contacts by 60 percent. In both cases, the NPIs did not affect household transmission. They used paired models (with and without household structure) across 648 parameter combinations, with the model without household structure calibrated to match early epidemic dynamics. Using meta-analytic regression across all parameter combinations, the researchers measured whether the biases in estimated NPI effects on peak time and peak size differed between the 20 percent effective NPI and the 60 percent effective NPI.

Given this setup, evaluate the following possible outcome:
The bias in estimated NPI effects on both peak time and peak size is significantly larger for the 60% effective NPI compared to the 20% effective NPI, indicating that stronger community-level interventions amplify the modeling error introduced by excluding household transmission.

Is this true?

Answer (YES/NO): YES